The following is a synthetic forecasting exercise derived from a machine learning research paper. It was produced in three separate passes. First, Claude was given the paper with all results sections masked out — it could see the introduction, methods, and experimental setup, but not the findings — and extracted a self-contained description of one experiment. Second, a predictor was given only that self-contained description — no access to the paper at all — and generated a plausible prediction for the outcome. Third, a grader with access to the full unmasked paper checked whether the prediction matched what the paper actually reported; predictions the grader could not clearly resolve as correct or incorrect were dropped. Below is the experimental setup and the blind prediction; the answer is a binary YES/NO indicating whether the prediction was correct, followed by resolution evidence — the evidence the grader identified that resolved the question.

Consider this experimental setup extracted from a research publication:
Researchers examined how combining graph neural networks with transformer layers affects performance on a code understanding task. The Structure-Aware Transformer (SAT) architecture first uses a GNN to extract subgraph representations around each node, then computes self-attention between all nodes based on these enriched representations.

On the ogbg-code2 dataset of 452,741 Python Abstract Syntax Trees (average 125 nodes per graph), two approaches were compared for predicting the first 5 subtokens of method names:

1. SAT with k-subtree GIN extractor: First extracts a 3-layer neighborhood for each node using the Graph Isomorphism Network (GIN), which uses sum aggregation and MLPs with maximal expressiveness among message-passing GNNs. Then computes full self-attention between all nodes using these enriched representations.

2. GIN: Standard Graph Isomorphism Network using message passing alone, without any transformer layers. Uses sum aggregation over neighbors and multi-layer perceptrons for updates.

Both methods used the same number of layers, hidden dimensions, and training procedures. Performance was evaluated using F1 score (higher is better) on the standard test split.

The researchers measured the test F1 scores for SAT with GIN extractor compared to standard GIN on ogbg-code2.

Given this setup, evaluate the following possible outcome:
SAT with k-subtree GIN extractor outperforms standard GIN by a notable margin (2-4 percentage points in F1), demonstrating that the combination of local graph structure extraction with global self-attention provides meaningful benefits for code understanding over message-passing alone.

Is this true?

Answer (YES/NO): NO